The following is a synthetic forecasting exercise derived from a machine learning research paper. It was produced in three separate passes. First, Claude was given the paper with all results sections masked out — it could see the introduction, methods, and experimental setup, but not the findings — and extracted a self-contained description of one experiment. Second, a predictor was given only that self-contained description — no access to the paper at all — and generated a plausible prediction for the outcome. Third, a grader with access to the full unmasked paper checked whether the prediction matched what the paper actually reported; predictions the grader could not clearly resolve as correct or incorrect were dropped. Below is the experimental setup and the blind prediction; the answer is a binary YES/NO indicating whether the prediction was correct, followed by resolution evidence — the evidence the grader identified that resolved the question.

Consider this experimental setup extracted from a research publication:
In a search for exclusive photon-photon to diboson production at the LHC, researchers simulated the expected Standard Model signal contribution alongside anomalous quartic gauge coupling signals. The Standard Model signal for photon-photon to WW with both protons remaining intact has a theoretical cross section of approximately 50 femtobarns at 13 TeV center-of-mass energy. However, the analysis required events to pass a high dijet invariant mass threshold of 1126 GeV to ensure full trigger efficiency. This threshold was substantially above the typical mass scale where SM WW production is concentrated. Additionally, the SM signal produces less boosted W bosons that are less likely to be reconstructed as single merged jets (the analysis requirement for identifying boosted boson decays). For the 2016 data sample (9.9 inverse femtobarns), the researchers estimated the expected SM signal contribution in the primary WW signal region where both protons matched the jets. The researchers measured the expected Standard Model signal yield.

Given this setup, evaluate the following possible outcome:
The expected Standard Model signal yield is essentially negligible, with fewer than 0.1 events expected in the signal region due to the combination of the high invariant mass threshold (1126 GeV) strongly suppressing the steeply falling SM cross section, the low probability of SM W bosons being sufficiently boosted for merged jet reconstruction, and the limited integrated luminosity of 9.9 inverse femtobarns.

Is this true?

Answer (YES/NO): YES